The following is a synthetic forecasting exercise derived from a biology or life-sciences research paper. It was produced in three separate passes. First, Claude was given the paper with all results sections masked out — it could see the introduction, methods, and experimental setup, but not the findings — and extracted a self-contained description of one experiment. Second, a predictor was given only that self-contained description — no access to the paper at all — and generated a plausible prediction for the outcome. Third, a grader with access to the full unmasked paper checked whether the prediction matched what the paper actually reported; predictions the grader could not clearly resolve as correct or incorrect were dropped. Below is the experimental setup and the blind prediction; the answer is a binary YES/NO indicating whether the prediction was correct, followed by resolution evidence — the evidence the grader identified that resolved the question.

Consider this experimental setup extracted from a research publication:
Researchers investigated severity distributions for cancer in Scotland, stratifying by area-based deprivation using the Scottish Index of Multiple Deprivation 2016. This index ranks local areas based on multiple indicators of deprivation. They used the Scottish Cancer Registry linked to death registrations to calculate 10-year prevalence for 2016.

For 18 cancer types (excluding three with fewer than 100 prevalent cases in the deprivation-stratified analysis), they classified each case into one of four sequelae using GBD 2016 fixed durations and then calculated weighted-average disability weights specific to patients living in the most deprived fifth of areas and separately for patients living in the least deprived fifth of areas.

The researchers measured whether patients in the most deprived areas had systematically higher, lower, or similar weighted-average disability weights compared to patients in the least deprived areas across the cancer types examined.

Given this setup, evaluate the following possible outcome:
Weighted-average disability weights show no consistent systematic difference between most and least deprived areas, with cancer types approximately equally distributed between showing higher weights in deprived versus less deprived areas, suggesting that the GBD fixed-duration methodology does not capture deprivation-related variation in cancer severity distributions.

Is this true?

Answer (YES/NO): NO